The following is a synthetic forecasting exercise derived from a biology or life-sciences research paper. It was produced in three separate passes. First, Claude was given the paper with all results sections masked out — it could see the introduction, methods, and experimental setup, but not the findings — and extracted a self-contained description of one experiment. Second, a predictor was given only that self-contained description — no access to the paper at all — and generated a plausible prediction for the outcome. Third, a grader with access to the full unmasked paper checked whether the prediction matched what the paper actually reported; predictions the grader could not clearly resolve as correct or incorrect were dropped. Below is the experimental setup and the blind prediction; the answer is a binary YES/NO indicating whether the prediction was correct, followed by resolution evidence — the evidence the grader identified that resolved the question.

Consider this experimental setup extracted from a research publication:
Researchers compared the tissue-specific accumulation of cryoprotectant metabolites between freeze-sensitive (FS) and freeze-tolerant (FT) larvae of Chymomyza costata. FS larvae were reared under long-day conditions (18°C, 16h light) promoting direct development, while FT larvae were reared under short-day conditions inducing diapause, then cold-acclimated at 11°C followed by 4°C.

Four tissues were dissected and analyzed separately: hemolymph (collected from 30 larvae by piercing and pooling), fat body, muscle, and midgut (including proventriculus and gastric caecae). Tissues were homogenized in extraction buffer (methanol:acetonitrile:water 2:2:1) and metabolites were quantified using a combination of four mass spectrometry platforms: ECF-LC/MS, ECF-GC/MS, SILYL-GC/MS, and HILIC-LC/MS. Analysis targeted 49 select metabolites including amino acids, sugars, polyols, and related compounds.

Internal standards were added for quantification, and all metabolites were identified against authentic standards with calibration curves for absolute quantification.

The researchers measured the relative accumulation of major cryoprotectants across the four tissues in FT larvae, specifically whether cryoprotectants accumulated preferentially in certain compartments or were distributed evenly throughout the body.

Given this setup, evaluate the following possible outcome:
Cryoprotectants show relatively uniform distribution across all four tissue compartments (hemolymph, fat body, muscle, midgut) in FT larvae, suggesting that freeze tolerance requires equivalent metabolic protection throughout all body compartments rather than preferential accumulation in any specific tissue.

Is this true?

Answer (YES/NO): NO